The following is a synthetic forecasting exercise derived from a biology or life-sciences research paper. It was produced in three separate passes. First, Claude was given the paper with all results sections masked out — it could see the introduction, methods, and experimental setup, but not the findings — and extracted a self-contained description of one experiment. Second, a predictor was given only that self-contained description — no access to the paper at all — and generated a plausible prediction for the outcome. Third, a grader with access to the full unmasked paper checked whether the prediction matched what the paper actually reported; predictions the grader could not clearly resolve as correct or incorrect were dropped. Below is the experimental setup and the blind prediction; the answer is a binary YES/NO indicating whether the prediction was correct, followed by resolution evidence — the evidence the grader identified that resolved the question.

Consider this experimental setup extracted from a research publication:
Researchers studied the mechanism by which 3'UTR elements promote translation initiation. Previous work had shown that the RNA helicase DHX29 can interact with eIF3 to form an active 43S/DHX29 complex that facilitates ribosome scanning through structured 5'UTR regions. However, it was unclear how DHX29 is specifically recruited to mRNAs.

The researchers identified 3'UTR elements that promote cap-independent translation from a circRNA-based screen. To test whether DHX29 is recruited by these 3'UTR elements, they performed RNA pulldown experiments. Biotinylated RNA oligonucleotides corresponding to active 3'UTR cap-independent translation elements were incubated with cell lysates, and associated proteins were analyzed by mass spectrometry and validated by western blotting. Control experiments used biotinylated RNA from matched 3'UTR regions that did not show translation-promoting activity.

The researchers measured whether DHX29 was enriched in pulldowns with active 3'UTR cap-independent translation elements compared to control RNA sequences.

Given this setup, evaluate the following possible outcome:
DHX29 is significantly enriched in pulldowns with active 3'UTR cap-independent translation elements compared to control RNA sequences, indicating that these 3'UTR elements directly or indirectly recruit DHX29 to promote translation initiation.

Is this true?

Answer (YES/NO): YES